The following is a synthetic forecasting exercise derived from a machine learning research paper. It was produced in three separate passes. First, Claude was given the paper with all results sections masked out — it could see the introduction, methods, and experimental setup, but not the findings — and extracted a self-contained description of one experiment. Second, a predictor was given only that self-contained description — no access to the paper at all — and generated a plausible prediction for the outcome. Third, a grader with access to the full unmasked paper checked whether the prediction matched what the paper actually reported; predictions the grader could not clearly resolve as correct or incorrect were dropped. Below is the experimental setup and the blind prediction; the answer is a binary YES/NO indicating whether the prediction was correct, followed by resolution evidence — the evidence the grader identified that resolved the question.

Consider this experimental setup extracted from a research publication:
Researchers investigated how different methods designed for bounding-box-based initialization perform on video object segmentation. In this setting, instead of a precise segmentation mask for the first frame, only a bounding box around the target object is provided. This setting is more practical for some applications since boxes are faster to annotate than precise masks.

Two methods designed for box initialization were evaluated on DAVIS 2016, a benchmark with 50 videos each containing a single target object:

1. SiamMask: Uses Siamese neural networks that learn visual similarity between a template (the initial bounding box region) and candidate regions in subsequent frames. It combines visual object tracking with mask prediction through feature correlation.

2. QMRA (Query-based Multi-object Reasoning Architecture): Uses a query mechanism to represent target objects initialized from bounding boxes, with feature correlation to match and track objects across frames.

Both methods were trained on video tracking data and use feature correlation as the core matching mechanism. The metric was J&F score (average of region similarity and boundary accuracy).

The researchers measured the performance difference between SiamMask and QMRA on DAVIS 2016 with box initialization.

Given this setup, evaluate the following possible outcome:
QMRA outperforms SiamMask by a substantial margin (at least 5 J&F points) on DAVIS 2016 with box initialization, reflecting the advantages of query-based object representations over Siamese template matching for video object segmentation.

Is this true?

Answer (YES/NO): YES